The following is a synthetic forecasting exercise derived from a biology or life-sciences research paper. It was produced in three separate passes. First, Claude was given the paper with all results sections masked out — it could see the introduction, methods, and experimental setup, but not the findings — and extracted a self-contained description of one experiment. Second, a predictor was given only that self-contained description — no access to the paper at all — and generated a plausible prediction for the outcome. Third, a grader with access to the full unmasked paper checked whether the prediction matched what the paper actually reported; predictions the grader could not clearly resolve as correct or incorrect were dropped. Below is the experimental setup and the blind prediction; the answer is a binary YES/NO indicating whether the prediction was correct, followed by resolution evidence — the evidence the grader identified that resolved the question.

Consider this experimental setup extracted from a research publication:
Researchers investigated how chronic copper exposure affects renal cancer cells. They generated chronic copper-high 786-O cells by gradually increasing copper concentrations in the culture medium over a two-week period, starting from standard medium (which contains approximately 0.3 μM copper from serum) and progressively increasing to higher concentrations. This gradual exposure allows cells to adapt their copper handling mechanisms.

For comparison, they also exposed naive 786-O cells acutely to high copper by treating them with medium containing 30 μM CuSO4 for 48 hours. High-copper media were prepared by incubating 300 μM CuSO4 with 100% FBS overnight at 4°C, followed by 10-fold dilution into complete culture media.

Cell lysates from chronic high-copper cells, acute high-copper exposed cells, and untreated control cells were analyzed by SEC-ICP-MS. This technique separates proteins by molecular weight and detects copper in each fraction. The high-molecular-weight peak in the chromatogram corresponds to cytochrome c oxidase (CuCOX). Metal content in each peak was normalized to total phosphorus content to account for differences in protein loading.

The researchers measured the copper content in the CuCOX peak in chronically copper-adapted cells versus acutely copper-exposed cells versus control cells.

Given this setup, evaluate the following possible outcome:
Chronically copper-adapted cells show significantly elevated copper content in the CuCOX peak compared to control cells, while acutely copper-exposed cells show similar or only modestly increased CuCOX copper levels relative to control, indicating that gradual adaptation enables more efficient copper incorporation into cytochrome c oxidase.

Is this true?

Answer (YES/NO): NO